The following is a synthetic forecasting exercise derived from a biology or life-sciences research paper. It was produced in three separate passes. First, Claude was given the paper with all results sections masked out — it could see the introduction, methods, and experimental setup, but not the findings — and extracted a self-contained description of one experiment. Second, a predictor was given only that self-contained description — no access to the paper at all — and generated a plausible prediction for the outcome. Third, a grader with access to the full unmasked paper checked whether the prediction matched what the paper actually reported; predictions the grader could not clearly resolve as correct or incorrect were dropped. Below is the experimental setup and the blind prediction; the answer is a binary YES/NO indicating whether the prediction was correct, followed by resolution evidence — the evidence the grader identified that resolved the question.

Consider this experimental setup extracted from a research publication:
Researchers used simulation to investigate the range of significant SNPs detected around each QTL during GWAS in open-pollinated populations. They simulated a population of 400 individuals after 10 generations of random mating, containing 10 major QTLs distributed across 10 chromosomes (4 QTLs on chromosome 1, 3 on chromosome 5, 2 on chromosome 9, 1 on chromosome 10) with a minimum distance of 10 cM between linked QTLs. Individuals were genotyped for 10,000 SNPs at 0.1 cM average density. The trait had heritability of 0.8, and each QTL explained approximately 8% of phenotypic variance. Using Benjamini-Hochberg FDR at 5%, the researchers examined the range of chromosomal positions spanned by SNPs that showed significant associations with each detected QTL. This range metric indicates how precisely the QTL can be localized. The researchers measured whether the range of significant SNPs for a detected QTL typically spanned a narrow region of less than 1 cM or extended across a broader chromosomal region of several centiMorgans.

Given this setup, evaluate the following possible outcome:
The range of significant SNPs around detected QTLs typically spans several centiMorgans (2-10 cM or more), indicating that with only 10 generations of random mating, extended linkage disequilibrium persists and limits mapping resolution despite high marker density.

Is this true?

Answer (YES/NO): NO